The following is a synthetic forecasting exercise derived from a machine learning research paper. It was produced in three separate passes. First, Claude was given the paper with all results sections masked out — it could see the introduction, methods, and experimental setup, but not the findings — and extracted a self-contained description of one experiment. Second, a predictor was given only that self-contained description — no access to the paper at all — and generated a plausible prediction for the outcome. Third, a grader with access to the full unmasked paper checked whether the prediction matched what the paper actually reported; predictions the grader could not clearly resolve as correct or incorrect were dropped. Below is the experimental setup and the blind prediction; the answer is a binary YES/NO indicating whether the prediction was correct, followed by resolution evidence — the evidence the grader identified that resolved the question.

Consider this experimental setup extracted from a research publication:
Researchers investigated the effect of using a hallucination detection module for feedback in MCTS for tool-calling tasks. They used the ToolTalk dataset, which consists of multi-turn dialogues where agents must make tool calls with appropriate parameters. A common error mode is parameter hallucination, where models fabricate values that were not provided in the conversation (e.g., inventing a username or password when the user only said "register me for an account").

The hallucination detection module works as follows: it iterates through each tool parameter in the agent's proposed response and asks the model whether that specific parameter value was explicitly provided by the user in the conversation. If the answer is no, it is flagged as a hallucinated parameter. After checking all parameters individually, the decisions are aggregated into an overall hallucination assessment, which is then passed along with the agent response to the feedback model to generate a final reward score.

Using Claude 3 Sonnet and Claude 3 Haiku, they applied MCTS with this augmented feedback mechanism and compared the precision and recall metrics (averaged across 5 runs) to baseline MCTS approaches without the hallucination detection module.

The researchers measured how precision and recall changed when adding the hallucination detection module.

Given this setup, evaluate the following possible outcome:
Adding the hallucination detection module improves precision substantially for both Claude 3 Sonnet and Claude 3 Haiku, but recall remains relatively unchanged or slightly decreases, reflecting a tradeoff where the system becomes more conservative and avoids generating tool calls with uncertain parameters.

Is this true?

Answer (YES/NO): NO